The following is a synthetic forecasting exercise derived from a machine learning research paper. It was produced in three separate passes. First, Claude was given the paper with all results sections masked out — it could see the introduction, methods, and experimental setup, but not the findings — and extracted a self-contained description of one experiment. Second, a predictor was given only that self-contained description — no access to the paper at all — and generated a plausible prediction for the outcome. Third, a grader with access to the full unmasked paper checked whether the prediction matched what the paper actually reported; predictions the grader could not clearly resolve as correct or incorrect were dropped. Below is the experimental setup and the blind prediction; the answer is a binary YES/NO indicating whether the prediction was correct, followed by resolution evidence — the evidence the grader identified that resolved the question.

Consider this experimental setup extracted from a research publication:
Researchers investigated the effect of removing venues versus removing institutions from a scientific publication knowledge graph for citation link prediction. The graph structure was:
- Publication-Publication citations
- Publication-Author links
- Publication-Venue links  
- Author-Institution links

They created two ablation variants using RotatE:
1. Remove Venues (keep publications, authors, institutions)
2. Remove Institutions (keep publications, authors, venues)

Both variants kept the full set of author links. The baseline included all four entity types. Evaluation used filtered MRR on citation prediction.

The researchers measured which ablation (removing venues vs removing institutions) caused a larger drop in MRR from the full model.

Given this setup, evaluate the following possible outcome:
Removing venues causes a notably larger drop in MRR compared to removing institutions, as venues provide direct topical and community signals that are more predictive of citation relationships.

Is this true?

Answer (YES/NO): NO